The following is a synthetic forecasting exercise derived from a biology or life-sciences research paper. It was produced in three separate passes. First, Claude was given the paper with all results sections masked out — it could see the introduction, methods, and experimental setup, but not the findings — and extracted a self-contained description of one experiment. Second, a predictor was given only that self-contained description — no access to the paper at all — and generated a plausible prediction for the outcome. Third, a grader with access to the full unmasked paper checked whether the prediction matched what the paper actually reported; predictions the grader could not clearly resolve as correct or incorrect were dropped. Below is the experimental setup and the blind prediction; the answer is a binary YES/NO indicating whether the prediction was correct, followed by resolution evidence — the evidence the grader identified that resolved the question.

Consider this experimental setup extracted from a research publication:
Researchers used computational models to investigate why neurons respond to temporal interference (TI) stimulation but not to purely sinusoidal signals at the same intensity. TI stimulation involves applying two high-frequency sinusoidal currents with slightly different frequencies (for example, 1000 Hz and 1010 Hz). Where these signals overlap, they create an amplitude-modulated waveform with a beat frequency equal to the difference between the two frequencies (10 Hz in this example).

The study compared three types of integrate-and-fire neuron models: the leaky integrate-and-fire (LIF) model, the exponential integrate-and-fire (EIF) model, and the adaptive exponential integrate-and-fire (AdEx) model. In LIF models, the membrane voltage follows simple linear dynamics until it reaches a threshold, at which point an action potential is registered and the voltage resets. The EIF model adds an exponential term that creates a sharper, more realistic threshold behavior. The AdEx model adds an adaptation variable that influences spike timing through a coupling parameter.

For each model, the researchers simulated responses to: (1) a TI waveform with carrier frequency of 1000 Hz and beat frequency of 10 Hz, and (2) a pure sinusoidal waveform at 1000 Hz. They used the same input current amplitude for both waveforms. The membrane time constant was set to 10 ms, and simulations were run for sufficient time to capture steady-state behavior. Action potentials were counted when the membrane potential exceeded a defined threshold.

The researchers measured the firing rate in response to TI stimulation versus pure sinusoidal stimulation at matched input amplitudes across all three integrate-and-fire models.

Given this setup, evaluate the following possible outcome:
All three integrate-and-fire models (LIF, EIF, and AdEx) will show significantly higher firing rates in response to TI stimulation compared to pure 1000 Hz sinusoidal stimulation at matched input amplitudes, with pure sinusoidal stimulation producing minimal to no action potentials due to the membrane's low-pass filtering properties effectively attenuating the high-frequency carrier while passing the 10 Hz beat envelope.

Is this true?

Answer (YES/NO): NO